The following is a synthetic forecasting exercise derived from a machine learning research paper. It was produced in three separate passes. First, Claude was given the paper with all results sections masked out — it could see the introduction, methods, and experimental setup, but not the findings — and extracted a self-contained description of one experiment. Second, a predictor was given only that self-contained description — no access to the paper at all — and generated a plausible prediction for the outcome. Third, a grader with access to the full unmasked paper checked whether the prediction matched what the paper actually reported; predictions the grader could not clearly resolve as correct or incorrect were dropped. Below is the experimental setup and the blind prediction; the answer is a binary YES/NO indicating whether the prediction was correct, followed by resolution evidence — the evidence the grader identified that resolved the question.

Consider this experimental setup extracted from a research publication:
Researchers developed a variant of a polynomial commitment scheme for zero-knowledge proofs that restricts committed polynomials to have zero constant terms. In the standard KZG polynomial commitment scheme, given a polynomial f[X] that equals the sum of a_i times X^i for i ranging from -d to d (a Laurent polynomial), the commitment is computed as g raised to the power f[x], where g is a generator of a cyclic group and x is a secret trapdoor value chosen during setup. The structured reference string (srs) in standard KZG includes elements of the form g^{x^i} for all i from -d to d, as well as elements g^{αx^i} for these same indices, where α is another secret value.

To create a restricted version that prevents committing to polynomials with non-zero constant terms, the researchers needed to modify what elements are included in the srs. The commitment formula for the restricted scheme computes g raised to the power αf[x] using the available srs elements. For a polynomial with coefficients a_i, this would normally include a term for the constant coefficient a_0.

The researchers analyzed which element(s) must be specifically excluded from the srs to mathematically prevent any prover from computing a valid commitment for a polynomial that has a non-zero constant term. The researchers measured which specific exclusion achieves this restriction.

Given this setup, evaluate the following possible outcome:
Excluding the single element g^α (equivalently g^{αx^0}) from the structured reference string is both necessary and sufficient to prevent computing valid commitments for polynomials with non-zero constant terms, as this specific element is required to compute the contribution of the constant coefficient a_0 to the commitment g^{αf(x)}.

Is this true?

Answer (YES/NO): YES